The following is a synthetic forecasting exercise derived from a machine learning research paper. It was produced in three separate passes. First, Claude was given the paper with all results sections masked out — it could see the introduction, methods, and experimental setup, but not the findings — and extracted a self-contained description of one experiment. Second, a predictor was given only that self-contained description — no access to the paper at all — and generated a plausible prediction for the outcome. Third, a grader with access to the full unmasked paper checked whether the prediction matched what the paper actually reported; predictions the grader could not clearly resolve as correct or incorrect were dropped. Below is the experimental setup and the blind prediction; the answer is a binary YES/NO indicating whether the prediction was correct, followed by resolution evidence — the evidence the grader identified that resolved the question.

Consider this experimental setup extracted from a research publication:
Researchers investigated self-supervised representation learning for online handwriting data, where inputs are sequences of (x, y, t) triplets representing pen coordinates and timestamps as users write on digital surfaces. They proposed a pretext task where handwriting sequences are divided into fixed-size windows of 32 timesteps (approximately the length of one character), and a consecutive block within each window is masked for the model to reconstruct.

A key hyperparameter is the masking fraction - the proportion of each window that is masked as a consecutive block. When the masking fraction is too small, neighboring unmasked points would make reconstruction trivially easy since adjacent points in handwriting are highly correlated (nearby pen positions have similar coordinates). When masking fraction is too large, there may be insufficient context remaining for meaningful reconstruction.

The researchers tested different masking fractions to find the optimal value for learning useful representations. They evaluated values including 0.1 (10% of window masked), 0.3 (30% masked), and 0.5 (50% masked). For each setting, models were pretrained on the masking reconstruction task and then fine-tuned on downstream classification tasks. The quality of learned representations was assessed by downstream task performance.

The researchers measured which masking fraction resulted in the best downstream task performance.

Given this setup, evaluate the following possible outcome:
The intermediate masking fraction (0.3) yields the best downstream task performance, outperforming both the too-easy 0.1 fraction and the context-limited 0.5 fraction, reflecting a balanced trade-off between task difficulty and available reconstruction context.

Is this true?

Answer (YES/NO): YES